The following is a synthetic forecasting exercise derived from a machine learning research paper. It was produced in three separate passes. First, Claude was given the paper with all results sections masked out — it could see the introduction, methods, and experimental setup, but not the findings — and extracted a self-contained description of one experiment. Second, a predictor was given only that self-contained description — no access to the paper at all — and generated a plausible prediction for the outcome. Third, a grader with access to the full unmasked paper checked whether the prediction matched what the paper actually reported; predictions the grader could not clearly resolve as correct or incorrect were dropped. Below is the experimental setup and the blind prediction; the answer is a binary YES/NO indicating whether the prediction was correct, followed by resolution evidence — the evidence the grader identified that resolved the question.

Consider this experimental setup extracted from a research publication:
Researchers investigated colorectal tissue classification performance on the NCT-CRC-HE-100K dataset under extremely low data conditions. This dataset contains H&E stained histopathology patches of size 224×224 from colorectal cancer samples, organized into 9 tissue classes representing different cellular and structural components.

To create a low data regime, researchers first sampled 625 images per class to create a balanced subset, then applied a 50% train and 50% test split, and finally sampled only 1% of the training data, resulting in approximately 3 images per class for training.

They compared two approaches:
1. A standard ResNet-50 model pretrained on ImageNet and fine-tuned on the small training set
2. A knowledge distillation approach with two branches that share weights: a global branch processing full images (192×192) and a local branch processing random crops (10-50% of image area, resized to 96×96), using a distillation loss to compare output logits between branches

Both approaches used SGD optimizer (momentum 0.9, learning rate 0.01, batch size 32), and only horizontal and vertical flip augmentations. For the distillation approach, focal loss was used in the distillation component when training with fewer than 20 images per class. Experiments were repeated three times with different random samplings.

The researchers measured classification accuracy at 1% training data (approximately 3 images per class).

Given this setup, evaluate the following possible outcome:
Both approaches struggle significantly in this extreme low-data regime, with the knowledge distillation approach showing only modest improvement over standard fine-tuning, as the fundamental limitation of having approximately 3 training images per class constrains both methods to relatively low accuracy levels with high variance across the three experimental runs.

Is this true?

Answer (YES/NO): NO